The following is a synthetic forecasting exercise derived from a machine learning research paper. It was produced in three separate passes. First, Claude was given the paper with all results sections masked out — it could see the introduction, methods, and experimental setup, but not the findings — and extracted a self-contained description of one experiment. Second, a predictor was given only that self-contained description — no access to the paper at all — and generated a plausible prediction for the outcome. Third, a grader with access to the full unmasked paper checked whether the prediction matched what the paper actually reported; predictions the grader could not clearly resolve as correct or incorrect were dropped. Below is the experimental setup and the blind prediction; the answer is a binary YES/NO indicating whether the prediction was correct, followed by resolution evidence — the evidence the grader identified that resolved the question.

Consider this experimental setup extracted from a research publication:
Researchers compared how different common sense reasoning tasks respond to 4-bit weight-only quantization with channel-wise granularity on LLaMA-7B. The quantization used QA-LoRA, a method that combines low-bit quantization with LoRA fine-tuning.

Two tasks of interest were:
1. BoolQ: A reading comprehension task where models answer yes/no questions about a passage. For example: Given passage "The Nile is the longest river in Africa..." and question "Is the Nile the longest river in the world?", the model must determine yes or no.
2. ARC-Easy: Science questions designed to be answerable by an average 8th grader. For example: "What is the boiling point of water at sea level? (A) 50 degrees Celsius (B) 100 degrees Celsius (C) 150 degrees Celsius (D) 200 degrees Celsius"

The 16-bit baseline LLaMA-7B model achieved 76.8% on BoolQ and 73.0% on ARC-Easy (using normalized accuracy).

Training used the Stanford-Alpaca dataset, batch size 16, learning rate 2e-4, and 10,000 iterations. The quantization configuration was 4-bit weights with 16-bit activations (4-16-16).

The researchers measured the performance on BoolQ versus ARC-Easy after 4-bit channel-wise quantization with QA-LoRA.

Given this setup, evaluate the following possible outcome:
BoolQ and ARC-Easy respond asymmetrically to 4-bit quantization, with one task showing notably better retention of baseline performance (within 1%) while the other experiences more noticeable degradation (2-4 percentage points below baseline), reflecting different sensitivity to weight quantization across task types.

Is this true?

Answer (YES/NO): NO